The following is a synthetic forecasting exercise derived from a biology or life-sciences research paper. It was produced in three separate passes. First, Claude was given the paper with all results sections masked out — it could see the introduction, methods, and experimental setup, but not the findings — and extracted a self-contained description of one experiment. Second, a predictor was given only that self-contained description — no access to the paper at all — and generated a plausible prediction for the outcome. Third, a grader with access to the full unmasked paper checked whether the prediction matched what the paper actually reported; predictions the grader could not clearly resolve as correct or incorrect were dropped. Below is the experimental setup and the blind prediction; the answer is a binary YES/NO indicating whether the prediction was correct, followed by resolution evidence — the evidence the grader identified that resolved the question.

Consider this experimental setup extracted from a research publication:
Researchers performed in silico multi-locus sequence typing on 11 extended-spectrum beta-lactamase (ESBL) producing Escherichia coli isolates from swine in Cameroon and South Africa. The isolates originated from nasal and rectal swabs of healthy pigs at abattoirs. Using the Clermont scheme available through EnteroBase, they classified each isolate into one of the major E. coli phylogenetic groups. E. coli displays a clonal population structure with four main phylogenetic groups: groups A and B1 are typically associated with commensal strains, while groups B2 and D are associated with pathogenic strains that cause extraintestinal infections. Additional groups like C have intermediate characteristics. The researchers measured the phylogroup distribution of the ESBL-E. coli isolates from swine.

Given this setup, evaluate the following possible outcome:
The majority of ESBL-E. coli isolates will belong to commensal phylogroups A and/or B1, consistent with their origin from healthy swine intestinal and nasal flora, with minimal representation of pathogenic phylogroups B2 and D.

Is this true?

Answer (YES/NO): YES